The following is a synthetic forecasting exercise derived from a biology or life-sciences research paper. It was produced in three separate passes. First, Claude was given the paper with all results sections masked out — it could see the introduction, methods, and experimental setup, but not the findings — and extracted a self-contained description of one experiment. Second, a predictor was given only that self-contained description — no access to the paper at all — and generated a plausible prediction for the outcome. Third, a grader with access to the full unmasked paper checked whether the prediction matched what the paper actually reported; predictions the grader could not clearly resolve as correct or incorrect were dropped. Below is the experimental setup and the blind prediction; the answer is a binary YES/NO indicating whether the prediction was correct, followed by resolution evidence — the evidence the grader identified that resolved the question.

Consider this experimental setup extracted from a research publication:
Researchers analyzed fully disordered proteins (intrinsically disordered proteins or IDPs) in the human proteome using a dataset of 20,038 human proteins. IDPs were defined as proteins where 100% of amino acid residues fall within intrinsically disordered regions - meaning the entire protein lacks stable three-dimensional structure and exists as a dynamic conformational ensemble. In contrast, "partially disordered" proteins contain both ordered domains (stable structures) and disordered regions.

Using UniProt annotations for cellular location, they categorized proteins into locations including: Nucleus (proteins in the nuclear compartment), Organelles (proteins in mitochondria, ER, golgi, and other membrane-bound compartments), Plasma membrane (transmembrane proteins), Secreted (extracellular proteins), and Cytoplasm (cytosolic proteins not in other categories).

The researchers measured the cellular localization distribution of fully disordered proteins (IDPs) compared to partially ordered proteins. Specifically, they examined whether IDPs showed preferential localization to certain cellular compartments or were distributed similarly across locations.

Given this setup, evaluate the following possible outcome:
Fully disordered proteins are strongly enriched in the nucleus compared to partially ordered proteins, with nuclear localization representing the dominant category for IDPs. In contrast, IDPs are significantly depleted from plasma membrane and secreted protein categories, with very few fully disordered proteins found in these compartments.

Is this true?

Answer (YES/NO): NO